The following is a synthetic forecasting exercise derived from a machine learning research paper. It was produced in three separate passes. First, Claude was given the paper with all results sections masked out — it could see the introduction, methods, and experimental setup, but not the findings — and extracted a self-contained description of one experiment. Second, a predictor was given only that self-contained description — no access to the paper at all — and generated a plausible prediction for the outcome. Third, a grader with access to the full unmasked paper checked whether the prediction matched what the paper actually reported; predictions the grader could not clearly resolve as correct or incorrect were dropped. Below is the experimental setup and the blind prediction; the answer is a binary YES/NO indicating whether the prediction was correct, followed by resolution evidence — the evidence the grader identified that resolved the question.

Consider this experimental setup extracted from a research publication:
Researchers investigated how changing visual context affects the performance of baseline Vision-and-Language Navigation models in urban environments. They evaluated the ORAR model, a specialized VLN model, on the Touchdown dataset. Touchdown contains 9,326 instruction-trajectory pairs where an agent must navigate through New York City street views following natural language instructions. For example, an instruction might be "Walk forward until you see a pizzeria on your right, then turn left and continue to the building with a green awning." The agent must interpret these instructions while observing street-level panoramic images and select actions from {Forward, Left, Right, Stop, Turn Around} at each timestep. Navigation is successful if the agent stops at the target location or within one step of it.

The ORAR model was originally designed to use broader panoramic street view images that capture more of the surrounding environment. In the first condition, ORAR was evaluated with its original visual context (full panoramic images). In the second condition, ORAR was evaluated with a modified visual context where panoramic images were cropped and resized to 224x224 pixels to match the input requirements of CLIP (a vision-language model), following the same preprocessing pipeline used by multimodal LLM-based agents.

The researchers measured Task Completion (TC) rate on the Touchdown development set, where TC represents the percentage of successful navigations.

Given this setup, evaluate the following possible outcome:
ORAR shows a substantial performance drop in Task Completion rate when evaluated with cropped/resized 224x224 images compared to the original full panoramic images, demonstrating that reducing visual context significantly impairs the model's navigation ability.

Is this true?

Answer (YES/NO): YES